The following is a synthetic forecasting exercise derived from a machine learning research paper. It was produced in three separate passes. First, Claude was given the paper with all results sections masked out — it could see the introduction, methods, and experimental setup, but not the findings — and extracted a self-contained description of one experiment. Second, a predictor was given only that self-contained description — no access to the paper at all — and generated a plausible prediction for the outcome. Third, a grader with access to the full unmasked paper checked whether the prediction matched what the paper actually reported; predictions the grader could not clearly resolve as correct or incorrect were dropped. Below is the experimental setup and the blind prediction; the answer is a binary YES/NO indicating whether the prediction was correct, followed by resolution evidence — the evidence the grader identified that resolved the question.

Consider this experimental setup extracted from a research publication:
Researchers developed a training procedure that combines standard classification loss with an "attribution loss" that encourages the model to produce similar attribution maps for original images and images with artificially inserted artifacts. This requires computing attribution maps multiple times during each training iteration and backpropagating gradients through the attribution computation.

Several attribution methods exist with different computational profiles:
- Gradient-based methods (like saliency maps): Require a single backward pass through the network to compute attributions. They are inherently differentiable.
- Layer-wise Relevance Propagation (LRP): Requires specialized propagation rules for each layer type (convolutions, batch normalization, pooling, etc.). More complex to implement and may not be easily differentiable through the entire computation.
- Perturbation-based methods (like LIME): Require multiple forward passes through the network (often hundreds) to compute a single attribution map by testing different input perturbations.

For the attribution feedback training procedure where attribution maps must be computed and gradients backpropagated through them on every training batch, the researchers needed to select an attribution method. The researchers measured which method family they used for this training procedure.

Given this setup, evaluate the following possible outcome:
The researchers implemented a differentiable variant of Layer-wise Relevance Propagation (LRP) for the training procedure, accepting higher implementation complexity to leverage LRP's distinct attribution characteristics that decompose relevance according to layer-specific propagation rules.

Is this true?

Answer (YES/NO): NO